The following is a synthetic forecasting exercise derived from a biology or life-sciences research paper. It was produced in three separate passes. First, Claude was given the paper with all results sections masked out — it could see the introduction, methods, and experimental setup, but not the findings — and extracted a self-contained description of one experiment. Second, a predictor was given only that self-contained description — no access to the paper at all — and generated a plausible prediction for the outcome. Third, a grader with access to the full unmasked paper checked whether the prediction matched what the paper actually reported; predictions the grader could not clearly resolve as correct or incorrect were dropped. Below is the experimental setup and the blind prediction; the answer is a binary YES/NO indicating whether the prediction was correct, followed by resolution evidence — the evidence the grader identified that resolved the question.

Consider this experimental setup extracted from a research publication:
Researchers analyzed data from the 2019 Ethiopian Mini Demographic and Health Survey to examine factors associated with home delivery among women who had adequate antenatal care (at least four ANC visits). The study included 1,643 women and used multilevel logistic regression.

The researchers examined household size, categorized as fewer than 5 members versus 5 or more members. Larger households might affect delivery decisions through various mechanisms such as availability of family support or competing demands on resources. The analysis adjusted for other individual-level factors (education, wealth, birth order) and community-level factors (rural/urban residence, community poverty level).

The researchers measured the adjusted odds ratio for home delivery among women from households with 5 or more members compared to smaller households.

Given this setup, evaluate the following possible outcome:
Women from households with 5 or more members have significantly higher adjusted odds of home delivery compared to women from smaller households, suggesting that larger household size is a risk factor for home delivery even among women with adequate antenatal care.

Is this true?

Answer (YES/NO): YES